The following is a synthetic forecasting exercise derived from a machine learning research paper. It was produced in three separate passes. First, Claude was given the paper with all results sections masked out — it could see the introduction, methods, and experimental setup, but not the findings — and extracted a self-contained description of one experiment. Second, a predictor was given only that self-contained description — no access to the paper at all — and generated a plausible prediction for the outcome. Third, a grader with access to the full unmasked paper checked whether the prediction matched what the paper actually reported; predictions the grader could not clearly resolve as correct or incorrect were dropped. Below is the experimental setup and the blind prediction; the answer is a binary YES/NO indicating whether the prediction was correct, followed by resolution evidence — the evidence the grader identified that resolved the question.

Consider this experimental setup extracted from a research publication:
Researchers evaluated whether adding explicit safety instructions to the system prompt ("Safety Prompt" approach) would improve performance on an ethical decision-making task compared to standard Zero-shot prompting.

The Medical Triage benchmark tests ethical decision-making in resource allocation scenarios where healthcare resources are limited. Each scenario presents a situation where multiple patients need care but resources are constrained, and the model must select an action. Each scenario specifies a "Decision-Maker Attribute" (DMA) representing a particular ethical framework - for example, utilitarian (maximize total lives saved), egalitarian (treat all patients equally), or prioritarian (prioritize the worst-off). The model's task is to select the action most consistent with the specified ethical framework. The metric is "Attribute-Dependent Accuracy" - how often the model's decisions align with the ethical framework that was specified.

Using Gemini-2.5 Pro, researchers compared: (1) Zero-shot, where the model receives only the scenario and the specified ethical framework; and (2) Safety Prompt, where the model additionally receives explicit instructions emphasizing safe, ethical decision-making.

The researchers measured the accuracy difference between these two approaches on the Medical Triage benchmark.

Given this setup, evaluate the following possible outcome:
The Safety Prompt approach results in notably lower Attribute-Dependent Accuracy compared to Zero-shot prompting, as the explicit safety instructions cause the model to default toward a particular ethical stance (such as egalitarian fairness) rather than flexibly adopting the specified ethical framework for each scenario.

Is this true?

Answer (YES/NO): NO